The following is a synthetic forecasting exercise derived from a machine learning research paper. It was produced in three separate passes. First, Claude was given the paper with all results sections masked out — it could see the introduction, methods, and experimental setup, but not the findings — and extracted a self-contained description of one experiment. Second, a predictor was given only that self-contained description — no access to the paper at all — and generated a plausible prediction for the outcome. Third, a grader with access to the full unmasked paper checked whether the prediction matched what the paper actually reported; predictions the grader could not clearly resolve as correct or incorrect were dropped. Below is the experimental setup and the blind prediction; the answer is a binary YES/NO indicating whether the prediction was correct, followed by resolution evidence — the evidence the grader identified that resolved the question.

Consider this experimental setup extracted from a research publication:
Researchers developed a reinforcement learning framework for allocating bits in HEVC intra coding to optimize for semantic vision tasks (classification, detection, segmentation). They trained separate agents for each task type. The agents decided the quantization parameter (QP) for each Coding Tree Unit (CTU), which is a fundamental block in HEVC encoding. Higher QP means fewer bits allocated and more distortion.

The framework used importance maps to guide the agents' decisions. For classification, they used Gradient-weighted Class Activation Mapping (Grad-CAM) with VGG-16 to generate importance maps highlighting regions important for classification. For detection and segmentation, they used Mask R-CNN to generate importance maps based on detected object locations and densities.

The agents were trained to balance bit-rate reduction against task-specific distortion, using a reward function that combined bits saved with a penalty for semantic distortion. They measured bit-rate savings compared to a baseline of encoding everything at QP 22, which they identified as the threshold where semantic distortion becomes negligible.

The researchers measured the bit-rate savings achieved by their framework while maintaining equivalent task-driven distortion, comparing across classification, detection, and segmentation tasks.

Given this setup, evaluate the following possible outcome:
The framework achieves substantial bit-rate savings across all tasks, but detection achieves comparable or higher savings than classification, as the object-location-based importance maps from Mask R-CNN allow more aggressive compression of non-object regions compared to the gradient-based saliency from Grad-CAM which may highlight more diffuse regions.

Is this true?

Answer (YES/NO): YES